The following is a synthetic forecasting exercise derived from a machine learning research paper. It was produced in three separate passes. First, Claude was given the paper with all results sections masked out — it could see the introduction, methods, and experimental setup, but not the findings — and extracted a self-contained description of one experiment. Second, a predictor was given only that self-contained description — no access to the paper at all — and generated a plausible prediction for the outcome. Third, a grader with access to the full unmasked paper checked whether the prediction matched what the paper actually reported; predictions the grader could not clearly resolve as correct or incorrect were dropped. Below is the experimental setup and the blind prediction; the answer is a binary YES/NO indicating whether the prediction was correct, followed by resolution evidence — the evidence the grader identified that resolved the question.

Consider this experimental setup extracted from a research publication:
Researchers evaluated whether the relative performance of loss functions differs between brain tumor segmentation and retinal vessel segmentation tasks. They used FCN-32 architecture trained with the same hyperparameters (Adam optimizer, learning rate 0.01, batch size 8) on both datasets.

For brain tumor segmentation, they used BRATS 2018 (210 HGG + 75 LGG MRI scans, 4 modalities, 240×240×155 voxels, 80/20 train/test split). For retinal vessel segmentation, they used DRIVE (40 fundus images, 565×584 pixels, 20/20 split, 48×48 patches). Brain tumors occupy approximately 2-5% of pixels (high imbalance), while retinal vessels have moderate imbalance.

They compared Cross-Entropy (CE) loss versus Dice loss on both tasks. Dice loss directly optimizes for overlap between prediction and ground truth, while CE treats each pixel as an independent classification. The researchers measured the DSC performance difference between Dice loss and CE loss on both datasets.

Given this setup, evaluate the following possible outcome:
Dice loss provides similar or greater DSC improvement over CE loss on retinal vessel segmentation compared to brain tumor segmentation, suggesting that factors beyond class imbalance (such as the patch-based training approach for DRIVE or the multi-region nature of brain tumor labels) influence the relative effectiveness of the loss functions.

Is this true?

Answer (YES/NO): YES